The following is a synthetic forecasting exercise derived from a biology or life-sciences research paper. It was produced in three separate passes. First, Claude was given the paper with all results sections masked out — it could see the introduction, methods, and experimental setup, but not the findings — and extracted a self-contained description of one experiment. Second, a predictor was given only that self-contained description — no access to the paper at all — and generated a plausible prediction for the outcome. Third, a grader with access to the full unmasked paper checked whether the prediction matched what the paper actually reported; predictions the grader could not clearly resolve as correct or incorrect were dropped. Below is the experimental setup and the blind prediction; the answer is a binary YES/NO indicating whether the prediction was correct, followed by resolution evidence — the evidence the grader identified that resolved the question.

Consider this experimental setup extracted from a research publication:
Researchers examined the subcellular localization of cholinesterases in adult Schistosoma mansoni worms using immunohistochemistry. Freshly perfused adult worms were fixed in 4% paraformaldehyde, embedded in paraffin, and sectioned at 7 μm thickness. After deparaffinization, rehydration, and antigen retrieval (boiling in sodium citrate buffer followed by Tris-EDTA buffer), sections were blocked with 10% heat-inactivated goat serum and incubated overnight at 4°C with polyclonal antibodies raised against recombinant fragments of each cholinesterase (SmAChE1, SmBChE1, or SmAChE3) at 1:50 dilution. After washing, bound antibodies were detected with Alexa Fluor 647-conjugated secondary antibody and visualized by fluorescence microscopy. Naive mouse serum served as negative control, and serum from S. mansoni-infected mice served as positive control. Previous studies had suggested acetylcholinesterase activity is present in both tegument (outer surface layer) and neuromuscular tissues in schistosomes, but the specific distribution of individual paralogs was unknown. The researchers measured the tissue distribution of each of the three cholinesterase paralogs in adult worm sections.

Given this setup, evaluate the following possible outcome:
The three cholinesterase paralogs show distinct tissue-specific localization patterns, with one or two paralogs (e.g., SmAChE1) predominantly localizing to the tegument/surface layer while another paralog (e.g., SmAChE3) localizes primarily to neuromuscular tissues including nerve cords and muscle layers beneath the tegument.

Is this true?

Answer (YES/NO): NO